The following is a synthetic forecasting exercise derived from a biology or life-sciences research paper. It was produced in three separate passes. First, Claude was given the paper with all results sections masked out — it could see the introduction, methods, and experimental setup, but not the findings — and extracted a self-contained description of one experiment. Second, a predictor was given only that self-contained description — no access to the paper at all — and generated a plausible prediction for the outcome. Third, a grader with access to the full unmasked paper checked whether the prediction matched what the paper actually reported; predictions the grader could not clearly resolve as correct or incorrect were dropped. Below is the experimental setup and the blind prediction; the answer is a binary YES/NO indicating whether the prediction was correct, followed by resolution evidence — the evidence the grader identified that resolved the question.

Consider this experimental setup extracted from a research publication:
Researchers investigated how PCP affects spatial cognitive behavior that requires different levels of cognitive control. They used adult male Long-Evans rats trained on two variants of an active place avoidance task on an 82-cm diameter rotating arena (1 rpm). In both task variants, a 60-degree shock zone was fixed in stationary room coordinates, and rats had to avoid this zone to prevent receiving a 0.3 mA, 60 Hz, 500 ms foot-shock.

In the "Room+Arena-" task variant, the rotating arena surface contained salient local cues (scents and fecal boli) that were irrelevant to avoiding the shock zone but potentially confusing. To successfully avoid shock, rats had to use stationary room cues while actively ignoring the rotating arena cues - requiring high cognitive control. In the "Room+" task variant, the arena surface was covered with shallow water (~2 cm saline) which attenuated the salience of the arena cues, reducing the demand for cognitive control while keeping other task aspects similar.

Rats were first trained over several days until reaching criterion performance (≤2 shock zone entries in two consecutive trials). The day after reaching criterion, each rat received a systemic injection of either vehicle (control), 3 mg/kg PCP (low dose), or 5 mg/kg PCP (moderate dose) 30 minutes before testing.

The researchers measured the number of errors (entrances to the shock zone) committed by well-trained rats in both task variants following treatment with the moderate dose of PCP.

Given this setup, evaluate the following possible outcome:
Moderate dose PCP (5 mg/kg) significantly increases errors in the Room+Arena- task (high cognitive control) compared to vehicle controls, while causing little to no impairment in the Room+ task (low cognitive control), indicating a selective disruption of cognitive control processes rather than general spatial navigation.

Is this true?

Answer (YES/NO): YES